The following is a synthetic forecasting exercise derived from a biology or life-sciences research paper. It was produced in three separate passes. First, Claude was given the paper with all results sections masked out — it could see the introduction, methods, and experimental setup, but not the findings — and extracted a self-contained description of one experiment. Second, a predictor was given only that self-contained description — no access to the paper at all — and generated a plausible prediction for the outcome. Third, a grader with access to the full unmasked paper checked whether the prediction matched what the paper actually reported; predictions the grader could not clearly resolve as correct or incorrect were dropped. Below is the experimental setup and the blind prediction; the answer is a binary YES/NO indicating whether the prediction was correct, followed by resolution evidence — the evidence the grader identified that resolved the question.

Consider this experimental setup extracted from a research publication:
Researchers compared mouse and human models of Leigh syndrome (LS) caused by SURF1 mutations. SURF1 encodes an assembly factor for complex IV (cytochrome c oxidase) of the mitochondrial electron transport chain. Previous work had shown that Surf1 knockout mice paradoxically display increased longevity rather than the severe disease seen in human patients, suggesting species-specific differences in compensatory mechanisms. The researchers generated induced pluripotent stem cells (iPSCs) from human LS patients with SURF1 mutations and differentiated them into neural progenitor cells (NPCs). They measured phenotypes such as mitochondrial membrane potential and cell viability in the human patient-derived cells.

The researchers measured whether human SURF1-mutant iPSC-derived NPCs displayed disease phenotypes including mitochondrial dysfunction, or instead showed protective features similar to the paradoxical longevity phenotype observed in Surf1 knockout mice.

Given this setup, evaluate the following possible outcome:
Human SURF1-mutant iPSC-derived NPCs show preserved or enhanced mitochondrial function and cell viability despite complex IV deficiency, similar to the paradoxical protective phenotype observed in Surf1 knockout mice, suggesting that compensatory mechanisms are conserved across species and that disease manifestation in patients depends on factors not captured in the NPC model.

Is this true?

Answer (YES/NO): NO